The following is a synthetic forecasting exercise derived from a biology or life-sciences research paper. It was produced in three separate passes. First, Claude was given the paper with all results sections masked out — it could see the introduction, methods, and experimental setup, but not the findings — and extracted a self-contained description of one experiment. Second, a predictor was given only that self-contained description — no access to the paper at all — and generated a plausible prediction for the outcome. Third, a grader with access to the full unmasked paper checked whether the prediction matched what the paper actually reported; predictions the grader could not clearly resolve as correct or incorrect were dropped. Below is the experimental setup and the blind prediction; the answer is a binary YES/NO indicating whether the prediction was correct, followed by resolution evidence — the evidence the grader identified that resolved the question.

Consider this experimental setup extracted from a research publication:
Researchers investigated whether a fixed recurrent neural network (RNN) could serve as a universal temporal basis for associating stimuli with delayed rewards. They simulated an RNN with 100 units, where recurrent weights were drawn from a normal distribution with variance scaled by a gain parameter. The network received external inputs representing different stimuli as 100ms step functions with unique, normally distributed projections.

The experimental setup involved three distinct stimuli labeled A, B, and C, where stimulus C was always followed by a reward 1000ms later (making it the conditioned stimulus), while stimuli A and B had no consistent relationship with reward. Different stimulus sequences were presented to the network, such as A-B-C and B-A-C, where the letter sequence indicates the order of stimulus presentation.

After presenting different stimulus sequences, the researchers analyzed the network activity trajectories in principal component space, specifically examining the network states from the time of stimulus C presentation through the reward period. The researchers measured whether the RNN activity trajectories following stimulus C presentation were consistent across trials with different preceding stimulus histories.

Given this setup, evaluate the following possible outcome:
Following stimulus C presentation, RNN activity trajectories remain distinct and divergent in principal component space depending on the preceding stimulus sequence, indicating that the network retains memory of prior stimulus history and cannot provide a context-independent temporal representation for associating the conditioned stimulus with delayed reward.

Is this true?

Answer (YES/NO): YES